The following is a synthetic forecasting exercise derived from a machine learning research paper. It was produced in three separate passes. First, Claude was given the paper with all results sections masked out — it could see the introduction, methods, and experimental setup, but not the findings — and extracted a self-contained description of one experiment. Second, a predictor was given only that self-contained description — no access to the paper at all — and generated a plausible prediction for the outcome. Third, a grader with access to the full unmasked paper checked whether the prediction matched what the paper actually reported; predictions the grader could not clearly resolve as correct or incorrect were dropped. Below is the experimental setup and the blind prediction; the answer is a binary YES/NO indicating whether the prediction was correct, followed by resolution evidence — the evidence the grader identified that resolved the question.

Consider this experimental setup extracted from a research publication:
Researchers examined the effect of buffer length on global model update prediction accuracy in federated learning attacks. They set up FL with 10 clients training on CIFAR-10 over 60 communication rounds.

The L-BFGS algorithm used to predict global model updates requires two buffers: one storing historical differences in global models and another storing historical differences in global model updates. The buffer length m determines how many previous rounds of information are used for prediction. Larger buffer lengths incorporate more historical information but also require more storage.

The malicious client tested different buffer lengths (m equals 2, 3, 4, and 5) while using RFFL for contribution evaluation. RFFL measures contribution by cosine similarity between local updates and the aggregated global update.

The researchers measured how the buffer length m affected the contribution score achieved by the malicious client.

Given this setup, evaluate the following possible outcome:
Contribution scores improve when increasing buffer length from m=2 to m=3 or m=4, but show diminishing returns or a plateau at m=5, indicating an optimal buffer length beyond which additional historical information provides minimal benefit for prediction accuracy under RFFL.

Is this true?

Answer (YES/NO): NO